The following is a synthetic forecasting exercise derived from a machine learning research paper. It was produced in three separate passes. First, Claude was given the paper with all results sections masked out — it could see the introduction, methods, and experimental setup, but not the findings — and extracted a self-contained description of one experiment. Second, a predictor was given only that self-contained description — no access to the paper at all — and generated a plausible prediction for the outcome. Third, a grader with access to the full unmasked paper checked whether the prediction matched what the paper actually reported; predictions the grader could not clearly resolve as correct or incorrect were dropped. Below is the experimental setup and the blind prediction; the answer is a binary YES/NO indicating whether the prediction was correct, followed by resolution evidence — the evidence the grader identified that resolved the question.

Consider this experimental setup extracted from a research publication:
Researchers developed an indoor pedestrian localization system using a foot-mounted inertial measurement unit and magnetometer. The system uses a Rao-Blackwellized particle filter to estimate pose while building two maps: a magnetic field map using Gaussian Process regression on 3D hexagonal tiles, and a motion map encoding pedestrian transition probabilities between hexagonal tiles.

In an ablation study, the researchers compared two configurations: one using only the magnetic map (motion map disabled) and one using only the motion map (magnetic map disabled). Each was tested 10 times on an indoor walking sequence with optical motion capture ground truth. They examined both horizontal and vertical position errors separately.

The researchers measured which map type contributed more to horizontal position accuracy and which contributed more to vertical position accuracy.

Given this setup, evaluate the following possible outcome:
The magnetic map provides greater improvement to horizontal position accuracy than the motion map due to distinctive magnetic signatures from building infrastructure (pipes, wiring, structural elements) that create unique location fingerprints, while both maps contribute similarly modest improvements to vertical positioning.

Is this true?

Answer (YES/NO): NO